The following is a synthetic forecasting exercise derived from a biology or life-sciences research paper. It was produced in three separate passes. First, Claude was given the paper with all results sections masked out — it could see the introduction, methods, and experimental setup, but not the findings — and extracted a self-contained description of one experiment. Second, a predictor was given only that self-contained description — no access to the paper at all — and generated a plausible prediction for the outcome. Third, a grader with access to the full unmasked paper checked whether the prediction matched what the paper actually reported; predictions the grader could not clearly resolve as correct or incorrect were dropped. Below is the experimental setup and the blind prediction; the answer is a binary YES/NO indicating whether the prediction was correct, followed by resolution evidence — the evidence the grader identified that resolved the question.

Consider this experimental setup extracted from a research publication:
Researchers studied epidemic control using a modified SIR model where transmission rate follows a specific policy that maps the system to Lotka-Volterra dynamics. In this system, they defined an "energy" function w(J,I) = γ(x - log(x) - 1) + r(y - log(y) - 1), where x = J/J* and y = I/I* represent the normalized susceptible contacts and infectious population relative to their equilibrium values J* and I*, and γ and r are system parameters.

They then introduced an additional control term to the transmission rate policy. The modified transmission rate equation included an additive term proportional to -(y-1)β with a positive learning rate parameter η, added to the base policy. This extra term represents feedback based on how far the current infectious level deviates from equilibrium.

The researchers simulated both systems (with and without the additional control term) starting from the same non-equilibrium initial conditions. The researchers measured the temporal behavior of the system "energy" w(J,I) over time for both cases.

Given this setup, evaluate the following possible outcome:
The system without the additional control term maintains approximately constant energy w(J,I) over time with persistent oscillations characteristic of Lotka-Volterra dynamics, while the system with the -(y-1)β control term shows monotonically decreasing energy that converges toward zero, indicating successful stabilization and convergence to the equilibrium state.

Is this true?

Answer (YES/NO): YES